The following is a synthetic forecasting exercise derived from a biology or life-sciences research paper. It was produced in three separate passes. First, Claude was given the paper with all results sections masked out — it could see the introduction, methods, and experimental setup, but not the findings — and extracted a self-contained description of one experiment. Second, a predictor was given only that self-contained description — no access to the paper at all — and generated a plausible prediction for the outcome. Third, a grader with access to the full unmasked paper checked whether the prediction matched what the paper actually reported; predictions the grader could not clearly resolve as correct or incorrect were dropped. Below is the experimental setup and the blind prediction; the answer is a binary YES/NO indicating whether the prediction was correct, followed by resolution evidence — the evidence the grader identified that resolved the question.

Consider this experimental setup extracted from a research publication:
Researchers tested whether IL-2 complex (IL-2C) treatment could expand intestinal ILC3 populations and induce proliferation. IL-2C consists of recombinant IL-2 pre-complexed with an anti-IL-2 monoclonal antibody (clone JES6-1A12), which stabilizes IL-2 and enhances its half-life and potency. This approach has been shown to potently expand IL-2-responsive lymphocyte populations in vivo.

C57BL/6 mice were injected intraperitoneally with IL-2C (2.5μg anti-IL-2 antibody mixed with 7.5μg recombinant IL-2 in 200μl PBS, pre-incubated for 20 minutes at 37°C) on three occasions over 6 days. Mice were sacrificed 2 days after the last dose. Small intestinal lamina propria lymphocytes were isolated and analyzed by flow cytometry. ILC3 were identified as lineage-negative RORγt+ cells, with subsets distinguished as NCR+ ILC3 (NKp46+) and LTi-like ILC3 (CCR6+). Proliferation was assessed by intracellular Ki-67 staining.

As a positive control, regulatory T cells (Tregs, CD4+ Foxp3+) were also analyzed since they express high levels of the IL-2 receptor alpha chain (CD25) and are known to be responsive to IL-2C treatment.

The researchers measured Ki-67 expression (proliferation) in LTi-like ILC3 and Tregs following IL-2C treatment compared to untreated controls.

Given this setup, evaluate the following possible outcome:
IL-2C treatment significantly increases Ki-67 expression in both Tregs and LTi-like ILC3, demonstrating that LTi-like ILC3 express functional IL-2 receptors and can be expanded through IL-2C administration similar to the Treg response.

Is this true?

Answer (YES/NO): NO